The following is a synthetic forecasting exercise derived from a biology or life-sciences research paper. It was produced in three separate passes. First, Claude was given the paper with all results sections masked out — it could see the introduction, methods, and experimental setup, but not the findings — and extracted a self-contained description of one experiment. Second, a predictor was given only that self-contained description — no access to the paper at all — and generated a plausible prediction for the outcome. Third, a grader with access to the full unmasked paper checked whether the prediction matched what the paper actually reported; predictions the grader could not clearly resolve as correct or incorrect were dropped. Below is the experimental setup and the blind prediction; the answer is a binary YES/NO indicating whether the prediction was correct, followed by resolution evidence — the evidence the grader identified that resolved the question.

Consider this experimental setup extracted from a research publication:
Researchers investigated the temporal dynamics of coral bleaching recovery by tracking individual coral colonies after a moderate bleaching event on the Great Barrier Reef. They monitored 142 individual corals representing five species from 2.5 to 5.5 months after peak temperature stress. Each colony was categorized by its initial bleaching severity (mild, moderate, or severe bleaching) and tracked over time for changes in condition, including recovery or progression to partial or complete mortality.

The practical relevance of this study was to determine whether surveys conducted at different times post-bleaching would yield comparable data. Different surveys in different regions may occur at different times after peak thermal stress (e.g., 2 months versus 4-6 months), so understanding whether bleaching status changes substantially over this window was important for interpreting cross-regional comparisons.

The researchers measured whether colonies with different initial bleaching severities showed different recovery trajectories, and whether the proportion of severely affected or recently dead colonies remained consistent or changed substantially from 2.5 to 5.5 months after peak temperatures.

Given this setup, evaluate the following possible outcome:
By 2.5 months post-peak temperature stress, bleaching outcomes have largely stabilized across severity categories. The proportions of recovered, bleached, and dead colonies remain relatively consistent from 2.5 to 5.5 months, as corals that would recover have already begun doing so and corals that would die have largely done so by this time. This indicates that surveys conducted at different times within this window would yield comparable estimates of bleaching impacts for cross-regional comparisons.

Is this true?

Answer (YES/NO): YES